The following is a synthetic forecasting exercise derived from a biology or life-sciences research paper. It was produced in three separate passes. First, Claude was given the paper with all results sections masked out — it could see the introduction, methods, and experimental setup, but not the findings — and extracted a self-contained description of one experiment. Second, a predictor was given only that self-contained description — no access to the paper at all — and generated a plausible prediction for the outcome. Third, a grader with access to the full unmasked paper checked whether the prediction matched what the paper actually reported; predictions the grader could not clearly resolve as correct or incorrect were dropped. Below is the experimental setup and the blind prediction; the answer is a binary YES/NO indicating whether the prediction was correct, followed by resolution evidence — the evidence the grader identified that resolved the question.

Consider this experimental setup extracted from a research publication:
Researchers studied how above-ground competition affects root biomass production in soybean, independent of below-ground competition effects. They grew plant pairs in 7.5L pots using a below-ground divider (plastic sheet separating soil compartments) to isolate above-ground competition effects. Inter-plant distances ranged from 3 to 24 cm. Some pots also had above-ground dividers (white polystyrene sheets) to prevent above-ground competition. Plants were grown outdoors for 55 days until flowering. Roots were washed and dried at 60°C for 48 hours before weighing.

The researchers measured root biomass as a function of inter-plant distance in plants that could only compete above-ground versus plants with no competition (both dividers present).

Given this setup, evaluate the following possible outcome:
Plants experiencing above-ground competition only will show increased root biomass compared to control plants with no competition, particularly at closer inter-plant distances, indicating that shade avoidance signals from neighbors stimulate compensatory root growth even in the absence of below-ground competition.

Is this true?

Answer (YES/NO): NO